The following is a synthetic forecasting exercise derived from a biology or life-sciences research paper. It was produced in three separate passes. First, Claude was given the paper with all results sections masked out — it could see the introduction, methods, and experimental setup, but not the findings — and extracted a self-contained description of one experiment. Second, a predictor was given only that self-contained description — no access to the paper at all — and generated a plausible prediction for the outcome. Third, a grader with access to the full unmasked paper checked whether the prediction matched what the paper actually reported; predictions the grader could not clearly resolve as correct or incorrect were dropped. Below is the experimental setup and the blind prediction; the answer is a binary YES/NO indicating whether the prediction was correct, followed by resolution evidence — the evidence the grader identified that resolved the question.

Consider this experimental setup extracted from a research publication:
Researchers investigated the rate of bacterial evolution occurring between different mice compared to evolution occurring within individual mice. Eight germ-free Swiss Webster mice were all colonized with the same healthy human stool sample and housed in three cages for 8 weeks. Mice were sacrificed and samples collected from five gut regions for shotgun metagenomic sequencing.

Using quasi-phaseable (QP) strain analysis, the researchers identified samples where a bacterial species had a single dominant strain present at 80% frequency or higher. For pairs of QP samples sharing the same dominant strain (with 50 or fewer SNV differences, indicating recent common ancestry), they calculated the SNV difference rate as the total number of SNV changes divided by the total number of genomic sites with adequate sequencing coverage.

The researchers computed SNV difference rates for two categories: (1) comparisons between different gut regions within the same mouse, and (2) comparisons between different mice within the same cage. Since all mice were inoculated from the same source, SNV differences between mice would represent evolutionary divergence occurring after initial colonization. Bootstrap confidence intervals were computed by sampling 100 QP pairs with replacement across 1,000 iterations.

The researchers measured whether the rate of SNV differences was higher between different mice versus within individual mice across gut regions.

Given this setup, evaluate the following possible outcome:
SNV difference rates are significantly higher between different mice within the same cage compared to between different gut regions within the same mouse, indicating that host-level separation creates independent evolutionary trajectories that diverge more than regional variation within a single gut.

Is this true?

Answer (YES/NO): YES